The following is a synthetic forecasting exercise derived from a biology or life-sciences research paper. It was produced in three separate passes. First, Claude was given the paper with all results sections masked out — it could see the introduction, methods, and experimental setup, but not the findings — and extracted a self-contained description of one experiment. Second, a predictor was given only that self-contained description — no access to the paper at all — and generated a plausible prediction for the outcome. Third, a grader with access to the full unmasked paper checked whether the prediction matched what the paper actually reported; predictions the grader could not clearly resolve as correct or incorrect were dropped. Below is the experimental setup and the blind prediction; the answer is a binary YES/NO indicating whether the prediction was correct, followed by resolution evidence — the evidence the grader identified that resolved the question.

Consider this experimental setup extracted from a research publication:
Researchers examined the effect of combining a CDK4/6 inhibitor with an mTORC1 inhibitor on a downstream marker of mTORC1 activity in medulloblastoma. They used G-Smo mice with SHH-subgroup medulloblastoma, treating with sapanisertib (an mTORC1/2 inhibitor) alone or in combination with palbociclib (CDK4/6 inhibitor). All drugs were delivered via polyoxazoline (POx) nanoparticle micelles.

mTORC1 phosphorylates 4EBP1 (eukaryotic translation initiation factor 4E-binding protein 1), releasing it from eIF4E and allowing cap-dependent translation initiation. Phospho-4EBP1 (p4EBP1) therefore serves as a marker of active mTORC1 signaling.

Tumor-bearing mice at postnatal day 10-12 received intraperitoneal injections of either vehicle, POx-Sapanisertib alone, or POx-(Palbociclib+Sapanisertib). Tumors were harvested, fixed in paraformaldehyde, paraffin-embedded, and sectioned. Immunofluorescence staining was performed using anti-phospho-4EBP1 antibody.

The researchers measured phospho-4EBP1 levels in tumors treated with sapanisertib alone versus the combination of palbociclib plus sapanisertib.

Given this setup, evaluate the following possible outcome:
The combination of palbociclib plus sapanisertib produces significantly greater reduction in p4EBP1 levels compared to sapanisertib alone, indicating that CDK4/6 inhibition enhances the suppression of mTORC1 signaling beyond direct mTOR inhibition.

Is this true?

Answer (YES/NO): YES